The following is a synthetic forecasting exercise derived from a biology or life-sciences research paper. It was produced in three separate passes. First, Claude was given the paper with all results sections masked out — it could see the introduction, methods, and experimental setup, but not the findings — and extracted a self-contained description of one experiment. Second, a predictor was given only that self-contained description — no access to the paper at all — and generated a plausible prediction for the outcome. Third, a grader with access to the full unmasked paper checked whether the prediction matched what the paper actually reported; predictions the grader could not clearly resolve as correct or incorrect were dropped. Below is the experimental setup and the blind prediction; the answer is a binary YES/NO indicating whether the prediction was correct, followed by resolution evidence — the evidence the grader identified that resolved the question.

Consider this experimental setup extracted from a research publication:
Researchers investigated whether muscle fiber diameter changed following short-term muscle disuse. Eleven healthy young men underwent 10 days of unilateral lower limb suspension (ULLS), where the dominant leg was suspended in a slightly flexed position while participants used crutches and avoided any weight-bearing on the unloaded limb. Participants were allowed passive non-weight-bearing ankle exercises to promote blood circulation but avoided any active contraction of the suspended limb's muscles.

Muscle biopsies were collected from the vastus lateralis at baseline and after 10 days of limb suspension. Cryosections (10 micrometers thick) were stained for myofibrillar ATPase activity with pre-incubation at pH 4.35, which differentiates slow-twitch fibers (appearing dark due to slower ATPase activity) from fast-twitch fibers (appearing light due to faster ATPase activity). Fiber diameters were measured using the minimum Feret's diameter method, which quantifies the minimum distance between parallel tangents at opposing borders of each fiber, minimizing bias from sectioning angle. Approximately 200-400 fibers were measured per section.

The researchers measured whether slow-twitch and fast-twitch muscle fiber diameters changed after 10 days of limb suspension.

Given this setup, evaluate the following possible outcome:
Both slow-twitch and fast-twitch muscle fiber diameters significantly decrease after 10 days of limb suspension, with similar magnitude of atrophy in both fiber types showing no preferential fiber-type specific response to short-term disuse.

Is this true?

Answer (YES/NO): NO